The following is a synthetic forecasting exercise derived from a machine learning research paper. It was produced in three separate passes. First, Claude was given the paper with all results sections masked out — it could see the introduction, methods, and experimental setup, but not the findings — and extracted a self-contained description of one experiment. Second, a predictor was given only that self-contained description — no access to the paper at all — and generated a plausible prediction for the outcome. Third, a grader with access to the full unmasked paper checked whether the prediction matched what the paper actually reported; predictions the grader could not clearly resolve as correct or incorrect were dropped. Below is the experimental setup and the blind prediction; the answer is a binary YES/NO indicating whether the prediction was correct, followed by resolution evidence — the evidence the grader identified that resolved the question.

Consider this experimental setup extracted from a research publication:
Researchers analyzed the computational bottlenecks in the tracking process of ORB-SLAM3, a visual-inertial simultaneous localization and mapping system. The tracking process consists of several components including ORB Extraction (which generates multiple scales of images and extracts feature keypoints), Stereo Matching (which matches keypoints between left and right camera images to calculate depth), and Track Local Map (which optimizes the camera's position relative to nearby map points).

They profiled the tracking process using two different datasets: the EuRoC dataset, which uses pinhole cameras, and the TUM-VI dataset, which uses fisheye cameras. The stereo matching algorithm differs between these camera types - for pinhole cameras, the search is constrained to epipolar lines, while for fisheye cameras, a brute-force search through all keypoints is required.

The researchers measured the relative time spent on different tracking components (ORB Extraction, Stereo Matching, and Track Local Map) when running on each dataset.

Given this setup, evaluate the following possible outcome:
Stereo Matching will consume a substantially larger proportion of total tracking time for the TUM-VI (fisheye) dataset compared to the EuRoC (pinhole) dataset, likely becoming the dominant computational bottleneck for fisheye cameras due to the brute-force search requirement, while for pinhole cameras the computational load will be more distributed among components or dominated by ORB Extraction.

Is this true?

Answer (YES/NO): NO